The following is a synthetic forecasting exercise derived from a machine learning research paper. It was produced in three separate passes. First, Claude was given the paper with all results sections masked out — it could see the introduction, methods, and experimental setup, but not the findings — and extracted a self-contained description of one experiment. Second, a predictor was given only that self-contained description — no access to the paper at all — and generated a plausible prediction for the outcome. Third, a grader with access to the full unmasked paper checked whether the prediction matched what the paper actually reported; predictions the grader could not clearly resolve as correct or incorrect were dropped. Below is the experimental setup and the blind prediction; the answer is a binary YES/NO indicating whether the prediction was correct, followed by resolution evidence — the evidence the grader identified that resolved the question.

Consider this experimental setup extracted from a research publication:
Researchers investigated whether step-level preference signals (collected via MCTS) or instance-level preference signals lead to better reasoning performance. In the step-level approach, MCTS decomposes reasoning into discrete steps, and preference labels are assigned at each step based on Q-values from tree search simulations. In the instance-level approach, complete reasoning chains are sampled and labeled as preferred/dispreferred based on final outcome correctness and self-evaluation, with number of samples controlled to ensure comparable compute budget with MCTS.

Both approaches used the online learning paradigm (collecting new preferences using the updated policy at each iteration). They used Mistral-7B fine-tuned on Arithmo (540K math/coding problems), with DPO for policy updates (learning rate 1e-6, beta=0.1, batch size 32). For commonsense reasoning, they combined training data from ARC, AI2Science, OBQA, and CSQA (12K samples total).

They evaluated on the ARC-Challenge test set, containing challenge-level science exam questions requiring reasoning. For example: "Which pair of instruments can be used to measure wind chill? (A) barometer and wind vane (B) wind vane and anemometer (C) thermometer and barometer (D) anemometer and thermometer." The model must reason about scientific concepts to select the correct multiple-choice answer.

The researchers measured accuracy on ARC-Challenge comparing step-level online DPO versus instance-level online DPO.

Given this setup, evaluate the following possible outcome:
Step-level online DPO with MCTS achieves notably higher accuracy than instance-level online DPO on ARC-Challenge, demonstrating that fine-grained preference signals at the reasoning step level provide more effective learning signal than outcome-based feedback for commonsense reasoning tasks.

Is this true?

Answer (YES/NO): NO